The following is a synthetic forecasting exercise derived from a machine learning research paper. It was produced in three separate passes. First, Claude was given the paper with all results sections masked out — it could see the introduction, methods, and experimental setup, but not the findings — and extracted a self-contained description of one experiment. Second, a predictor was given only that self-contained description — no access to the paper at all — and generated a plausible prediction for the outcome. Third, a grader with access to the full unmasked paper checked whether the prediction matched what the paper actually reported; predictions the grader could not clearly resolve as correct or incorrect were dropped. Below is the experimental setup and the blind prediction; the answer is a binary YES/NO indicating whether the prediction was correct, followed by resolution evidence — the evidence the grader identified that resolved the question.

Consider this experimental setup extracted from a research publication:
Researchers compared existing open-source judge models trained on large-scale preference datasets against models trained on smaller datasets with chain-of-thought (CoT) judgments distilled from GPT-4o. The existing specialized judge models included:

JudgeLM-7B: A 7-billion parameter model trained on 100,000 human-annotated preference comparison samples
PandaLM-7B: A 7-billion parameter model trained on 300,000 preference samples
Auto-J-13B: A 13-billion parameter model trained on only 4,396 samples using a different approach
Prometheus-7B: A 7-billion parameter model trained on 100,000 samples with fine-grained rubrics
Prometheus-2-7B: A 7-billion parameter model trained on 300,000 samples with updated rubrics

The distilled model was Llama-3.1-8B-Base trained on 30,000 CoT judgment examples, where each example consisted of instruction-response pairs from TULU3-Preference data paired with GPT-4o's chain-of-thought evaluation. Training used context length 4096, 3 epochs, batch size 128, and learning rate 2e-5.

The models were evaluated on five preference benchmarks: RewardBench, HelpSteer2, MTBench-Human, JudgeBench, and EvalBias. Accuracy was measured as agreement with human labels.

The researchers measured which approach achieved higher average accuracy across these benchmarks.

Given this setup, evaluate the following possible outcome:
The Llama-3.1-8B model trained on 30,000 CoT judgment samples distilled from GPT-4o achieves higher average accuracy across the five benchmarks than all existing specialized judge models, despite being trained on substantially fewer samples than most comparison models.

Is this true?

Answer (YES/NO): YES